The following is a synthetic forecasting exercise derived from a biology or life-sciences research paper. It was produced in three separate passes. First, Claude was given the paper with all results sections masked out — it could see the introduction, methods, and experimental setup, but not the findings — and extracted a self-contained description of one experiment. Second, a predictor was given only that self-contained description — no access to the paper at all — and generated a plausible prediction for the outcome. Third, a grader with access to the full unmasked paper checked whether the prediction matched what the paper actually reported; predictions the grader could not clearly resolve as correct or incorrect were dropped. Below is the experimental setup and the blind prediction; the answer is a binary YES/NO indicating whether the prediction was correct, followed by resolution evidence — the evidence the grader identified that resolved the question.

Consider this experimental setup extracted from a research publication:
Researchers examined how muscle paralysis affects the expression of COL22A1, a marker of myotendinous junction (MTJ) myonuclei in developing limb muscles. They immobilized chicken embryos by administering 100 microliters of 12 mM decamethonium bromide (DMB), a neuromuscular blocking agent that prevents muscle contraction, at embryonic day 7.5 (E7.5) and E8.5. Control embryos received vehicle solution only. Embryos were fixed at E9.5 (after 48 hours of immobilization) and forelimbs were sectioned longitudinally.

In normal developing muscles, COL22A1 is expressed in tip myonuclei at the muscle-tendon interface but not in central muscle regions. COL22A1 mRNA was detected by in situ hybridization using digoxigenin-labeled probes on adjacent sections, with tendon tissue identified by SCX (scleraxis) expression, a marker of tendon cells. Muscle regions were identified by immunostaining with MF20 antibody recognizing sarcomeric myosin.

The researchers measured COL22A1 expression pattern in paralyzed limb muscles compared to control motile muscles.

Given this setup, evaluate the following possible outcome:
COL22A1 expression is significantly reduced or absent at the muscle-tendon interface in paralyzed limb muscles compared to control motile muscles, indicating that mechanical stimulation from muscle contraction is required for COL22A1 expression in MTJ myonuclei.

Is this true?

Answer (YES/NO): YES